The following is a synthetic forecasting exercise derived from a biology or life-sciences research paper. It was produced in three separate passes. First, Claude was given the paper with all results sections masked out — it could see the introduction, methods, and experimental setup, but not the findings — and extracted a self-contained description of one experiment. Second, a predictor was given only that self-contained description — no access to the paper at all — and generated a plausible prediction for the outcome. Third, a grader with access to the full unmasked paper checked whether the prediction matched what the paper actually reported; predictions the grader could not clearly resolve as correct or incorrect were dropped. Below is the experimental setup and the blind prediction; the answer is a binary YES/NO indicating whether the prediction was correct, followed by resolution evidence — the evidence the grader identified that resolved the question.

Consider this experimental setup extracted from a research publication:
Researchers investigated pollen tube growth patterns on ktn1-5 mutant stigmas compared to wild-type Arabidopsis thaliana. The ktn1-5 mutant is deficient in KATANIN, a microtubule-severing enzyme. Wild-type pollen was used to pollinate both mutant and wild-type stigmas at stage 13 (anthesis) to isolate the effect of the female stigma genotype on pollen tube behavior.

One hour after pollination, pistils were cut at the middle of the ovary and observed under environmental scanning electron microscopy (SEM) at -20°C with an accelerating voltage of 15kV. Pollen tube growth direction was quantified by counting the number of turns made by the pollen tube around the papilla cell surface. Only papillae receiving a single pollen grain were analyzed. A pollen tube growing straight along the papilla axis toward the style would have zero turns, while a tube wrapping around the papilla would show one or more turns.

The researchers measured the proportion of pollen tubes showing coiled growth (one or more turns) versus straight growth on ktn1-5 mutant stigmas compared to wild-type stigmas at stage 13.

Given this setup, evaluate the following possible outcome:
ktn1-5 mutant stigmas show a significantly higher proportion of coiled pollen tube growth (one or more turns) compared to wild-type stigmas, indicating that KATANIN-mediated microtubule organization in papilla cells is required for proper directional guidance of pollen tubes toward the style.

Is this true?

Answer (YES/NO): YES